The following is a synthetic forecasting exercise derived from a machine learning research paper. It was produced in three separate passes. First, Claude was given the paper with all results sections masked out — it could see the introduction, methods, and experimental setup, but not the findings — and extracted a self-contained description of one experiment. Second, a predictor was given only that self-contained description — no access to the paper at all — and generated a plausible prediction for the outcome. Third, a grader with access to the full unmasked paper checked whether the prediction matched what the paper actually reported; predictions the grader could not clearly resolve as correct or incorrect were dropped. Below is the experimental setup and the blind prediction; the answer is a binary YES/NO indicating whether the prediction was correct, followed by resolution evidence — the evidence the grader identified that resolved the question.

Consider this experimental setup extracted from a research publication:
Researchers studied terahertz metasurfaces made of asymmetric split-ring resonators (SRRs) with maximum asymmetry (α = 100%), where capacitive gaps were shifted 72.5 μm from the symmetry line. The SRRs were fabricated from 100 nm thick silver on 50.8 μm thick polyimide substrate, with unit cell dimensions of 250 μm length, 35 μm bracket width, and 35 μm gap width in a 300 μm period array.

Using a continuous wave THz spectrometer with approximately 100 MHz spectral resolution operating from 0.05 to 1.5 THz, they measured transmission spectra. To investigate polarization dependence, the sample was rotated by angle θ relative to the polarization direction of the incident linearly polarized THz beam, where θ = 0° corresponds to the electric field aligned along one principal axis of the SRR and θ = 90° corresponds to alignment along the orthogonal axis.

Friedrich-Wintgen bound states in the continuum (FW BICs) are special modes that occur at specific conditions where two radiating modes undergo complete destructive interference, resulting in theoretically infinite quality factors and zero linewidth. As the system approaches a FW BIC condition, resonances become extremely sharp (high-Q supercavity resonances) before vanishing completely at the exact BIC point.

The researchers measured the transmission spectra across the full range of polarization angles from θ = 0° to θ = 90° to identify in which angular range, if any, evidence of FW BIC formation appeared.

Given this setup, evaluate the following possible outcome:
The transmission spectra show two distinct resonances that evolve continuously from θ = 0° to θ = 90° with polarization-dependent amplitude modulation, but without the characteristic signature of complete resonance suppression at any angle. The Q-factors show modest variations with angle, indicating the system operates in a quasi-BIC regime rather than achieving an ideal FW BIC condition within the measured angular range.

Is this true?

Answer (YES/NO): NO